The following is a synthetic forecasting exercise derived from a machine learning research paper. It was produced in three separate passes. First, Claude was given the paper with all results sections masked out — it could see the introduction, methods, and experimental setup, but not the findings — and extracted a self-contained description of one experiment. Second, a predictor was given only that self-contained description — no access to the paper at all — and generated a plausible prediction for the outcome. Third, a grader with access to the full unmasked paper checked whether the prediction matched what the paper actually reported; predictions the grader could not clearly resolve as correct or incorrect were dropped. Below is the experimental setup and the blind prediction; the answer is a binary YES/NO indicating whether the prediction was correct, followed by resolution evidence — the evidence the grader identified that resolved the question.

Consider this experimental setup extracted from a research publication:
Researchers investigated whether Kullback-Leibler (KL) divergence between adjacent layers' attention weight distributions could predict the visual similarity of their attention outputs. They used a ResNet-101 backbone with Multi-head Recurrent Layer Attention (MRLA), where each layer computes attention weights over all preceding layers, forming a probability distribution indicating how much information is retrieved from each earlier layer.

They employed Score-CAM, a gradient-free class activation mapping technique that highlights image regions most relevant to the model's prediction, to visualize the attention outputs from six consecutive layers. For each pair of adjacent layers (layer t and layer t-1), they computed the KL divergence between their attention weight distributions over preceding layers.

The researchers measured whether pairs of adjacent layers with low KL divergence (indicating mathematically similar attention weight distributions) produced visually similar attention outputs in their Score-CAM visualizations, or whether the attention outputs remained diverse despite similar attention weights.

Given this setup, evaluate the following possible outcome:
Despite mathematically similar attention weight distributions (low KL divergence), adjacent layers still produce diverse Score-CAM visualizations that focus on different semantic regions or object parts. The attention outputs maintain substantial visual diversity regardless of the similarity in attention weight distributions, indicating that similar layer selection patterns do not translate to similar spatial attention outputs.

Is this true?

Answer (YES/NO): NO